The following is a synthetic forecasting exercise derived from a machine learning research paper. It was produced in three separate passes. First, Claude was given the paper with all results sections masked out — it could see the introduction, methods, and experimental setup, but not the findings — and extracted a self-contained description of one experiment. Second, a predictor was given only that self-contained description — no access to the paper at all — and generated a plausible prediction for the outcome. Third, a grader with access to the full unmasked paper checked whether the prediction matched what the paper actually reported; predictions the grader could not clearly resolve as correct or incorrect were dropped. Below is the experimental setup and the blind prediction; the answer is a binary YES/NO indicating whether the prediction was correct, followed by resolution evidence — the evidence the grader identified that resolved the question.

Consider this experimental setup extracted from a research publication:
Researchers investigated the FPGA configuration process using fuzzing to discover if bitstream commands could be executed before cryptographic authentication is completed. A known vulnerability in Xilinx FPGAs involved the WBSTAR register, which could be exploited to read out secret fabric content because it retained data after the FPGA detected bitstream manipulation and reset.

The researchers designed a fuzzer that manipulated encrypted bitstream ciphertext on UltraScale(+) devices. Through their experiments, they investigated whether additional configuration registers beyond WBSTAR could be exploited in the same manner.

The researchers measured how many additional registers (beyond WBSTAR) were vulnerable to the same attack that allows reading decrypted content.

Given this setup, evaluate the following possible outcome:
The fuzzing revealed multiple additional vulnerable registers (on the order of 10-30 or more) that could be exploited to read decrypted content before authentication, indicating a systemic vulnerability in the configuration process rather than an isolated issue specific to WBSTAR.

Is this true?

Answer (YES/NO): NO